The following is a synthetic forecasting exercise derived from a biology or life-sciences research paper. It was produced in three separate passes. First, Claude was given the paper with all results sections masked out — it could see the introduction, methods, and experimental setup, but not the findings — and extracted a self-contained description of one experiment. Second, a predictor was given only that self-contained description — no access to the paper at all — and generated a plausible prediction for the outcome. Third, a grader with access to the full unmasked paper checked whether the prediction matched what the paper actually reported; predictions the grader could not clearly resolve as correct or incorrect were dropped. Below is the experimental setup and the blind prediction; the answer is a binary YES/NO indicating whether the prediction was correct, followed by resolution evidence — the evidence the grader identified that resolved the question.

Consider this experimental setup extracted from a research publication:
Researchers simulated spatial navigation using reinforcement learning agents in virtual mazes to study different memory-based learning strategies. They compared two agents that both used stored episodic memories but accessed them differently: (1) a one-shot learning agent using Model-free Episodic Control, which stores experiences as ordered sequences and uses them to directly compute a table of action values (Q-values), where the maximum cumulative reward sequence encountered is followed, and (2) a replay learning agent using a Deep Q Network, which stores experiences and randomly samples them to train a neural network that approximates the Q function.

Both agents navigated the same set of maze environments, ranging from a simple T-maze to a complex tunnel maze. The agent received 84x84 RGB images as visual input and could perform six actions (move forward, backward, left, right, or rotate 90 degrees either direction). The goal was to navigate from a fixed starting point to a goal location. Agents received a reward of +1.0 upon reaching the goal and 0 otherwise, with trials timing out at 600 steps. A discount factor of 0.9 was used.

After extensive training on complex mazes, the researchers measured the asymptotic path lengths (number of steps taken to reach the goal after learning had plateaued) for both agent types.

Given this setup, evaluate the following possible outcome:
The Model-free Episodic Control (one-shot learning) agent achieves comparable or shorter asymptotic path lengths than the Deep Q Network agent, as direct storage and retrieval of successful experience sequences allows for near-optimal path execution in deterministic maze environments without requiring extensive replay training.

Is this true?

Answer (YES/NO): NO